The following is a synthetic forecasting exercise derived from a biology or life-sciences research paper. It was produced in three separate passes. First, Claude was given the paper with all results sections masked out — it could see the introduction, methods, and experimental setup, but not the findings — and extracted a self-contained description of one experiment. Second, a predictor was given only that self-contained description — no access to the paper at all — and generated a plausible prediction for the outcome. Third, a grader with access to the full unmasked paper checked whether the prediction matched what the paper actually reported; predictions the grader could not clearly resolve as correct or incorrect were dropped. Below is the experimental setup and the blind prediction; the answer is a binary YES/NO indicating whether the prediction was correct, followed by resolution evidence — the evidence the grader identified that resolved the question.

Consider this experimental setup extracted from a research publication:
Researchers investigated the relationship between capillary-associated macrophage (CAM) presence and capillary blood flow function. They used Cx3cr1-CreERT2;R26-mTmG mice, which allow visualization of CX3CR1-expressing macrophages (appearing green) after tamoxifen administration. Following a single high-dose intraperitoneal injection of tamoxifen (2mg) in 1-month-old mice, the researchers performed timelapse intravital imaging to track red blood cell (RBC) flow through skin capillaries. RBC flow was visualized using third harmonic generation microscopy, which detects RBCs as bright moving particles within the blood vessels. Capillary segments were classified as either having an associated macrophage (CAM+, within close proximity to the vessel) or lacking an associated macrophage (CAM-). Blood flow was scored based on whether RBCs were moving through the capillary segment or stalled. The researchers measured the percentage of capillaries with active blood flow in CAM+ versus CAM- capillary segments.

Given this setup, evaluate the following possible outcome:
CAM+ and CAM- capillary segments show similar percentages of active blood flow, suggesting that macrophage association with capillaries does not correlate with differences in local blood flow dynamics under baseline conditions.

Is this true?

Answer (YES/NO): NO